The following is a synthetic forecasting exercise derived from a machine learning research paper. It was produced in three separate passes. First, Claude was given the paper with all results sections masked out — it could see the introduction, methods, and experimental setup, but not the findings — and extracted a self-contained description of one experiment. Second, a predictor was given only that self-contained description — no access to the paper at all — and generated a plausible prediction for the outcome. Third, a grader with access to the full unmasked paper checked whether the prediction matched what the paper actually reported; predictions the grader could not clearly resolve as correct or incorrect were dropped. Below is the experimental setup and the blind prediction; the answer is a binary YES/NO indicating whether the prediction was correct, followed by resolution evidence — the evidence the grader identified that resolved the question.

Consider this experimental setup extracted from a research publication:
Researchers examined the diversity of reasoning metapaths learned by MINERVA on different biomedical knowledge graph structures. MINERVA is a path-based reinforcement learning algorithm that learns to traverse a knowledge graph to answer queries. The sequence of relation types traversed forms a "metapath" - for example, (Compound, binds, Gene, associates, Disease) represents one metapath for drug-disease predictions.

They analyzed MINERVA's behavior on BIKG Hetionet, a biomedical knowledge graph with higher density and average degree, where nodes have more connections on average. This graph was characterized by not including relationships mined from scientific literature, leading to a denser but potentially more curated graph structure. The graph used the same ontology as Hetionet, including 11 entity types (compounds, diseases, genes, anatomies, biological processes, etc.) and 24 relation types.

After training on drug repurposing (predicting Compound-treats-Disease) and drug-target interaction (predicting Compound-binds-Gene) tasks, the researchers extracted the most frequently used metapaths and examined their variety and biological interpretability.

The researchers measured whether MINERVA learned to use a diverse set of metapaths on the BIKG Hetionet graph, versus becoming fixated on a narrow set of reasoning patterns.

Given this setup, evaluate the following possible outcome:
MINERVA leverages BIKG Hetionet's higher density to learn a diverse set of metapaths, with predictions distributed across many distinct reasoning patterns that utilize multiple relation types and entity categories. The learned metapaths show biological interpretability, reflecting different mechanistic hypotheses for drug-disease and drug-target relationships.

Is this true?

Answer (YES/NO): YES